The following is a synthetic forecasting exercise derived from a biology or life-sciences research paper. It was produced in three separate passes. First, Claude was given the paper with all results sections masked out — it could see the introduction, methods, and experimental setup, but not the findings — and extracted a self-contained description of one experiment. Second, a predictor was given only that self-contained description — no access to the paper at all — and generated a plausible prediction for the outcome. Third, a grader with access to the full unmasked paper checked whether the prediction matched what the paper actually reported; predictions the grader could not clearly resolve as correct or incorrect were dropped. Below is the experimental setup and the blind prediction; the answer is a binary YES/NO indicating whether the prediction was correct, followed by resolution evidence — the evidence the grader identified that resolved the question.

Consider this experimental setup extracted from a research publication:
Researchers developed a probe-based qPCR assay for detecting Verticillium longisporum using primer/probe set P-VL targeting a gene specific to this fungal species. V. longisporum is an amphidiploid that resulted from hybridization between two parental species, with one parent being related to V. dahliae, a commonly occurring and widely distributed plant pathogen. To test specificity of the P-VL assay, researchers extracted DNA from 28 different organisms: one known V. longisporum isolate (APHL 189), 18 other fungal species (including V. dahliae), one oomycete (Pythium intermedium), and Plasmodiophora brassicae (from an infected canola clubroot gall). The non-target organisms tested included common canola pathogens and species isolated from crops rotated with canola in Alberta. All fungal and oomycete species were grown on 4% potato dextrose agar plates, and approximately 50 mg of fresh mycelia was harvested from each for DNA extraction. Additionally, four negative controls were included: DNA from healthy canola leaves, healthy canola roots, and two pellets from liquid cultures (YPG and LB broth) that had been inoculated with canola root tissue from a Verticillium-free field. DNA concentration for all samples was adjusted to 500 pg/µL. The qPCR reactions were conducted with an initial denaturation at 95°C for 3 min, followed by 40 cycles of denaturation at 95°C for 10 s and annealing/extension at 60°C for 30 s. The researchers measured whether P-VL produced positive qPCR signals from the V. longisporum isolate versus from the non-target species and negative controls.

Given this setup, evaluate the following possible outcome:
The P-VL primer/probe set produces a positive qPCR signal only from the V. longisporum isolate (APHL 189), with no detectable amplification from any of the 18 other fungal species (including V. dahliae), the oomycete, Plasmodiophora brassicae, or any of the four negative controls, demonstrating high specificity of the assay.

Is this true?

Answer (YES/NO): YES